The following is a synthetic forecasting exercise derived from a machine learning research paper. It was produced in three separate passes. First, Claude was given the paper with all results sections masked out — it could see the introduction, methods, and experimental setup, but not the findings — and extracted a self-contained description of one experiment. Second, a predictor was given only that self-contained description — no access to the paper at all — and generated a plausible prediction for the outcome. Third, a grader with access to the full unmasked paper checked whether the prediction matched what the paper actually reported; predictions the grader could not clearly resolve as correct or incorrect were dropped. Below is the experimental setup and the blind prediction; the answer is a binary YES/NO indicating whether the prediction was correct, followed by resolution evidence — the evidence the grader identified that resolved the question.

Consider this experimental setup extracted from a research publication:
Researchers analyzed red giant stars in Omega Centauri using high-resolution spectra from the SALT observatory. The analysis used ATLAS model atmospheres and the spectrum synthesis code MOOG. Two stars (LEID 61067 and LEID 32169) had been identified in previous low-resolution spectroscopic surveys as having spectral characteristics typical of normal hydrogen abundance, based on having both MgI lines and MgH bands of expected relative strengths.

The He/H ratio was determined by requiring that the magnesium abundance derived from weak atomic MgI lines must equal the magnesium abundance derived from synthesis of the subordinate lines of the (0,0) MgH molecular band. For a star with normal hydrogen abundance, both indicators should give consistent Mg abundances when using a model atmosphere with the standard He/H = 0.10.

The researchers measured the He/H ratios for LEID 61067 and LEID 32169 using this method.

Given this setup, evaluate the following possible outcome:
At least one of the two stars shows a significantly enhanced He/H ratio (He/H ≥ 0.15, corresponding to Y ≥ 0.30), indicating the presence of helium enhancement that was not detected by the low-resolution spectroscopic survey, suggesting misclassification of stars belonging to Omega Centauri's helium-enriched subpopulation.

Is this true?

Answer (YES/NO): NO